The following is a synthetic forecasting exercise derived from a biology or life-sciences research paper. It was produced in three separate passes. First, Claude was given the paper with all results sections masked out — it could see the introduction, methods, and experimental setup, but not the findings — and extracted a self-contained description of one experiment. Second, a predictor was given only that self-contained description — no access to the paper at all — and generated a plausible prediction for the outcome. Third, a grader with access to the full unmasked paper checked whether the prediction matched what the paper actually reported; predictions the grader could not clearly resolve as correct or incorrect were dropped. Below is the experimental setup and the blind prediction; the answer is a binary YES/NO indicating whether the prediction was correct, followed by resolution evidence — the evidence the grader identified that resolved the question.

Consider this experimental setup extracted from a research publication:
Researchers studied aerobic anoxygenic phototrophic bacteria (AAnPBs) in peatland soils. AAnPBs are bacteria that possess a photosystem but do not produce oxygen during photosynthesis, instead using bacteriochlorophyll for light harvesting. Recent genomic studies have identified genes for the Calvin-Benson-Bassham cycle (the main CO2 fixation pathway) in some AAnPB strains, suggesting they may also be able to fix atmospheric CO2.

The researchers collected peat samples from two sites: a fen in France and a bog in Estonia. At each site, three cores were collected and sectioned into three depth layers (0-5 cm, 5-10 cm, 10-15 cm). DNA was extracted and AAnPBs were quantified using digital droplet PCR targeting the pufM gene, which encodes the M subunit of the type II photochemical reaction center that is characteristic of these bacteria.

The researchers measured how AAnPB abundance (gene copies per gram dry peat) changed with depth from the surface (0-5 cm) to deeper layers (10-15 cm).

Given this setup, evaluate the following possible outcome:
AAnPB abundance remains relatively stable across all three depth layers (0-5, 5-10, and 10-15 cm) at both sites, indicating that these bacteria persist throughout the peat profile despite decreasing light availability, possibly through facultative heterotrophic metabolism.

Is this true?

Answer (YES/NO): NO